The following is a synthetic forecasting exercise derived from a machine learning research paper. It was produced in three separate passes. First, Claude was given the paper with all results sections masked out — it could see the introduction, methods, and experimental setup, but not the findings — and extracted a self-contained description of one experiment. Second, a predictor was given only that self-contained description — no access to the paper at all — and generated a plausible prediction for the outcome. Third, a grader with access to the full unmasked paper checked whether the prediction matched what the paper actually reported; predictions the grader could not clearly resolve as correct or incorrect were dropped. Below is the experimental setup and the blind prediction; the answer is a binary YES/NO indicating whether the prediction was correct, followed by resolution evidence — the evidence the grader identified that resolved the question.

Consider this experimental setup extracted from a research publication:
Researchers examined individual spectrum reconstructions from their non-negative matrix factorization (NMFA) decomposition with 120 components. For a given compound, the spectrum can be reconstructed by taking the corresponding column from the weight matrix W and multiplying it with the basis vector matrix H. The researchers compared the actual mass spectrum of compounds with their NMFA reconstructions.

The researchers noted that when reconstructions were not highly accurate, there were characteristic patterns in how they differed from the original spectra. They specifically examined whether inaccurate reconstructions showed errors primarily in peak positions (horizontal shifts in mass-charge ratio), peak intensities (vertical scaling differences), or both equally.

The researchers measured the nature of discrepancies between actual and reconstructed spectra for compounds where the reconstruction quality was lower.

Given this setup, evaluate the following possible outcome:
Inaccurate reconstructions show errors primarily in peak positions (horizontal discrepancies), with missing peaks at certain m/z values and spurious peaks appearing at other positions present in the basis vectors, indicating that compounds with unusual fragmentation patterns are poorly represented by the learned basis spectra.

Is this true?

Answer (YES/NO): NO